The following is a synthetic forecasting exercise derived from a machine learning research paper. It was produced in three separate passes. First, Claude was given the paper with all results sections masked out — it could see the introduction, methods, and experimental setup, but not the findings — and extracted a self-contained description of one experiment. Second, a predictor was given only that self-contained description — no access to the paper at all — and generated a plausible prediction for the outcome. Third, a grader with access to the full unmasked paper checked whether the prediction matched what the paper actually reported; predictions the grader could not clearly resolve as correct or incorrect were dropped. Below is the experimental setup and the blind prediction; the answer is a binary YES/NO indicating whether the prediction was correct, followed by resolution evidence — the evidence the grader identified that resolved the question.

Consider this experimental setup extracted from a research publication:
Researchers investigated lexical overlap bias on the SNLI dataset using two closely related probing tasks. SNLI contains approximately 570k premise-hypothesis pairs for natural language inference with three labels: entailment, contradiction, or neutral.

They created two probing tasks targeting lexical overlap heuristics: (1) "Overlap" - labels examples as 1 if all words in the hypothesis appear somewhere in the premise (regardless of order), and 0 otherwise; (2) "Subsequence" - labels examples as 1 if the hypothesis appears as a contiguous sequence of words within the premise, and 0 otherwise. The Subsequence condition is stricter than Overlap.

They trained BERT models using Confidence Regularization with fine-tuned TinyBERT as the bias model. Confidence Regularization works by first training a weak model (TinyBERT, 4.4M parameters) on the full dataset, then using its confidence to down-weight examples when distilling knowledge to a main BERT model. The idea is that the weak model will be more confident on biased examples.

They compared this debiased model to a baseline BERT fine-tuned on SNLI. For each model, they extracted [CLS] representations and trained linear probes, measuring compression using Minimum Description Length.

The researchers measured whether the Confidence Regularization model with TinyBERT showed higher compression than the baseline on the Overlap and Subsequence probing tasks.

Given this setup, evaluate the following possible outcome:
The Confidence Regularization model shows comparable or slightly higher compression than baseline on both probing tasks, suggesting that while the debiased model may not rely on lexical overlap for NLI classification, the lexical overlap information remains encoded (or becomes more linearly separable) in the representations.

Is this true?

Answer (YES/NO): NO